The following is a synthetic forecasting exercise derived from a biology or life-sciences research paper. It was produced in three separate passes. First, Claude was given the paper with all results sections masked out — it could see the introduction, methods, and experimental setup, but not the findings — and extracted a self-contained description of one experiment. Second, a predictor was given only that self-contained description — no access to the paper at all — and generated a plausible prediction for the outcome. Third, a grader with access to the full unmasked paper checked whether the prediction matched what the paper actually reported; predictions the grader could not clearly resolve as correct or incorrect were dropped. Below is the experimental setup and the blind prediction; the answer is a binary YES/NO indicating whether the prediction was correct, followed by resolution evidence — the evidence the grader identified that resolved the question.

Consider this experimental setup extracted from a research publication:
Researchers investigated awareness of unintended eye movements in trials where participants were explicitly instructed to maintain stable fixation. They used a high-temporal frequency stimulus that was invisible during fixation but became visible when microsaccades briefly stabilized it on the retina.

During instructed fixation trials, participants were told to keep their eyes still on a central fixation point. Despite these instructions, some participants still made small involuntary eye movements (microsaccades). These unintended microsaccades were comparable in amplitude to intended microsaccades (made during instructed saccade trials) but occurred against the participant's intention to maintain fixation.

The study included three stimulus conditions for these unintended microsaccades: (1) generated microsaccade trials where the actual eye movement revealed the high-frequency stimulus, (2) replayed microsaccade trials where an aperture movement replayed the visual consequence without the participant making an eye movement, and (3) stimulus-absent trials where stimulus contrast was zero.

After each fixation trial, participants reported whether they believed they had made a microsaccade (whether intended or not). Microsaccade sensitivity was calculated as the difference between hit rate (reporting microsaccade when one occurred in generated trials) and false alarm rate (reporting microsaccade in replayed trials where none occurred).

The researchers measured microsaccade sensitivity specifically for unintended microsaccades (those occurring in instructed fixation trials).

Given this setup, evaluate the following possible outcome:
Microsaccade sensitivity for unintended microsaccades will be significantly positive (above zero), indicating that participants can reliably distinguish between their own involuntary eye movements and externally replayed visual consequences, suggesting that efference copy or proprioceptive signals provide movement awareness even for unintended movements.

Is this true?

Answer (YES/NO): NO